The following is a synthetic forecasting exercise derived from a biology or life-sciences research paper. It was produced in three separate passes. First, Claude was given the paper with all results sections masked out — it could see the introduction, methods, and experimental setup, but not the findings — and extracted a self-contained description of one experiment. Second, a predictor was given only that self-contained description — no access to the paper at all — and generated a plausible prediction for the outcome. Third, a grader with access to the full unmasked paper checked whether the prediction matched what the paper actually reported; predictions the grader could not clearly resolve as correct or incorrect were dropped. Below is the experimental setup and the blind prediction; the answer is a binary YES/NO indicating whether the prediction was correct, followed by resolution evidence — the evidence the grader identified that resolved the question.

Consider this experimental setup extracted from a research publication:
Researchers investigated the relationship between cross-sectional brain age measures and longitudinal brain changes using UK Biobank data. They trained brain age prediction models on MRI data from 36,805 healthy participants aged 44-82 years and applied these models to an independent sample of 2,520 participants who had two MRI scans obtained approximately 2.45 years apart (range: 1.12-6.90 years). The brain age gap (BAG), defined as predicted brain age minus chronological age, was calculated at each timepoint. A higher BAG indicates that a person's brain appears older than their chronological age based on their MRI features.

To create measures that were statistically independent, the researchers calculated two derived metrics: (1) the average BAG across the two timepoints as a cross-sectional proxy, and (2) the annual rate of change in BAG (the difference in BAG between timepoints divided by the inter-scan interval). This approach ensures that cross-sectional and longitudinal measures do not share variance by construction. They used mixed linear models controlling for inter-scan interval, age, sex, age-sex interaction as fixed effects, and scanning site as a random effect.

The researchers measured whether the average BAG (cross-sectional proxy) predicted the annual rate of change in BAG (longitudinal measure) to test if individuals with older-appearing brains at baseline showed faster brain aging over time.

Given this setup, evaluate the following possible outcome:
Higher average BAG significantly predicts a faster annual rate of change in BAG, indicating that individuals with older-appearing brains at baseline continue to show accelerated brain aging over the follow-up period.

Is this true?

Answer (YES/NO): NO